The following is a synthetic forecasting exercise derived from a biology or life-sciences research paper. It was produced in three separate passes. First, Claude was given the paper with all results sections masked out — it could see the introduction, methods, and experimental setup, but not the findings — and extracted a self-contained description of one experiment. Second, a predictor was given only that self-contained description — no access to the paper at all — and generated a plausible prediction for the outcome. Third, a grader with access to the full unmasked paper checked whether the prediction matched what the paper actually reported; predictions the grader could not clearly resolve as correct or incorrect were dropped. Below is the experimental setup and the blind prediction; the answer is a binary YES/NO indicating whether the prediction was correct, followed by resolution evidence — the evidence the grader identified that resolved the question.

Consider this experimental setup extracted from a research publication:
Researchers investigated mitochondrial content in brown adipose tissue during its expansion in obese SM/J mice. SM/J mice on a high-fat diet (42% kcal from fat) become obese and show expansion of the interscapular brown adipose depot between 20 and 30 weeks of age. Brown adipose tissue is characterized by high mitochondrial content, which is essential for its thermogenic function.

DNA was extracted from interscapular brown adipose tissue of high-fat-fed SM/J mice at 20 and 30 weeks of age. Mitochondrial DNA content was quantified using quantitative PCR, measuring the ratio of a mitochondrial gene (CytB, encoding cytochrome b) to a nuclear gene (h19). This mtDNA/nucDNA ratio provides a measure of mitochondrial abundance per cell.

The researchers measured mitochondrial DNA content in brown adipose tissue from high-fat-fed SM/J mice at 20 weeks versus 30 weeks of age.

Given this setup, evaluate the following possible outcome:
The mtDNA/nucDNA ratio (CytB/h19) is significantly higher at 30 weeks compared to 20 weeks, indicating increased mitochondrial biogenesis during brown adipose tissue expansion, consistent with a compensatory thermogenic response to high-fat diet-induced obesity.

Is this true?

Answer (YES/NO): NO